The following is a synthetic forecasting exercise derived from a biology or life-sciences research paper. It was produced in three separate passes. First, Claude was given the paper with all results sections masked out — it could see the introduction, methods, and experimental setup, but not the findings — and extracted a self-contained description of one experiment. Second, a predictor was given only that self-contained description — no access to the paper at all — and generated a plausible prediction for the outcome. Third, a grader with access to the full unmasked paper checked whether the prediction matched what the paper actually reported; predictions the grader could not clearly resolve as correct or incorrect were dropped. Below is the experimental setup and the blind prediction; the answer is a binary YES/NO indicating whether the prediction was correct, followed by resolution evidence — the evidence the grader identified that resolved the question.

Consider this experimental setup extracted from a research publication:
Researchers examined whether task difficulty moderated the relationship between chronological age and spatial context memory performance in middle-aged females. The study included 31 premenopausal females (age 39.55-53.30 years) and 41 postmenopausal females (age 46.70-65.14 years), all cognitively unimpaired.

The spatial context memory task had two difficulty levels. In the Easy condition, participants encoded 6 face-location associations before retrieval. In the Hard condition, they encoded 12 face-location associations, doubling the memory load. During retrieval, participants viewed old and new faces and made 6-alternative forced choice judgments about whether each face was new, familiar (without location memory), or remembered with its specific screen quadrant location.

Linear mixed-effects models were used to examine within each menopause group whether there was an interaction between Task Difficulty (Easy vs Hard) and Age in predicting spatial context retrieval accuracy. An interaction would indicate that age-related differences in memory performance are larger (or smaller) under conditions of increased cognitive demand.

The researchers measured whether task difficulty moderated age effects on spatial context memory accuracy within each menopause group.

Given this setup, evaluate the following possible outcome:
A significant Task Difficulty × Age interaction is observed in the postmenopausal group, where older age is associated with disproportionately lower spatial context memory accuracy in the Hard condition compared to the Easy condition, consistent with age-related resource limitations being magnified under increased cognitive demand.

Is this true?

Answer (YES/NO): NO